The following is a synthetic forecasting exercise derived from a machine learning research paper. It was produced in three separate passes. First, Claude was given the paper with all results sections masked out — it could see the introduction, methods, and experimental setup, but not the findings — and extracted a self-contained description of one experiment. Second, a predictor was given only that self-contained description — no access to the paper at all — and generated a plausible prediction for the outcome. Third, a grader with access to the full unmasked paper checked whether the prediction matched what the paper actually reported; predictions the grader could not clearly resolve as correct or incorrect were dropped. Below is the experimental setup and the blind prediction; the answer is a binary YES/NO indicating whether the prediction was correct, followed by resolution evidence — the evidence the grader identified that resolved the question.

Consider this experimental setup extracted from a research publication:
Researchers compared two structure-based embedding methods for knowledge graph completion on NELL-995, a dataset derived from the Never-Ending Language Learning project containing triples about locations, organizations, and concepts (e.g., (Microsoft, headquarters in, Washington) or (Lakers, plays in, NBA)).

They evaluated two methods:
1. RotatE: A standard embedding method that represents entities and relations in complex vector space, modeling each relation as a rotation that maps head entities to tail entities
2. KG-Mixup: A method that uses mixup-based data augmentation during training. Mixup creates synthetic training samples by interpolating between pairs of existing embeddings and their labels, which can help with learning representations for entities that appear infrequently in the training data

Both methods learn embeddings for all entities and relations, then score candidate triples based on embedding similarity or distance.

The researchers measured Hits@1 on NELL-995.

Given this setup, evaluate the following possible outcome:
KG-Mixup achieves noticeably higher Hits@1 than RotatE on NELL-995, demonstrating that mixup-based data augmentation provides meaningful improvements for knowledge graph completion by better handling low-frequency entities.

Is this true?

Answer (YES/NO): NO